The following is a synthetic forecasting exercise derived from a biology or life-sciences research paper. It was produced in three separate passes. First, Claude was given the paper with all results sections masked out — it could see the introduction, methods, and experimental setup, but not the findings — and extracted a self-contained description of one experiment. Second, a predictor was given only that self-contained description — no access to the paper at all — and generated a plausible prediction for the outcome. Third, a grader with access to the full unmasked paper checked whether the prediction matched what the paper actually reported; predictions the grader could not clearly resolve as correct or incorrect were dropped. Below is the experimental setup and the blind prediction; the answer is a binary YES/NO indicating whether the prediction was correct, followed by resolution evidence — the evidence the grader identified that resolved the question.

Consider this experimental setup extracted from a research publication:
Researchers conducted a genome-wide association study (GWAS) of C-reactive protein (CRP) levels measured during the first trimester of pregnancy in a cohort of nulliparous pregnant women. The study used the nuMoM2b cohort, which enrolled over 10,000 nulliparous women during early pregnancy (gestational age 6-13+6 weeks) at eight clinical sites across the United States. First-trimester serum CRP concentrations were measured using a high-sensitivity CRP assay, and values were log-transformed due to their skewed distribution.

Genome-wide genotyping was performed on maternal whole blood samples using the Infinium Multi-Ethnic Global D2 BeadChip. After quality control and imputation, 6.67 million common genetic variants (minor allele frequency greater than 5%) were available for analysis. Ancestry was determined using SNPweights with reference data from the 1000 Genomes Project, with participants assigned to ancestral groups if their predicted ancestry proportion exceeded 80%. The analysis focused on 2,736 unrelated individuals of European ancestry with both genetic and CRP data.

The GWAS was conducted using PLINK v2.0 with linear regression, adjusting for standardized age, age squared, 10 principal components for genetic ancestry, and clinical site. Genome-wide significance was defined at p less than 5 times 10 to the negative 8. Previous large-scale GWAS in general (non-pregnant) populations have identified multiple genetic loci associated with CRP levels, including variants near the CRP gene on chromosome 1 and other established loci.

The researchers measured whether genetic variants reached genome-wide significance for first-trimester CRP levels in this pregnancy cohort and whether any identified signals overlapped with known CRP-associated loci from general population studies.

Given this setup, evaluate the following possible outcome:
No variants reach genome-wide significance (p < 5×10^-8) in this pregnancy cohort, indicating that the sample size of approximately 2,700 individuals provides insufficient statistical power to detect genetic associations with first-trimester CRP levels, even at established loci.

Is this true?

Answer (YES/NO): NO